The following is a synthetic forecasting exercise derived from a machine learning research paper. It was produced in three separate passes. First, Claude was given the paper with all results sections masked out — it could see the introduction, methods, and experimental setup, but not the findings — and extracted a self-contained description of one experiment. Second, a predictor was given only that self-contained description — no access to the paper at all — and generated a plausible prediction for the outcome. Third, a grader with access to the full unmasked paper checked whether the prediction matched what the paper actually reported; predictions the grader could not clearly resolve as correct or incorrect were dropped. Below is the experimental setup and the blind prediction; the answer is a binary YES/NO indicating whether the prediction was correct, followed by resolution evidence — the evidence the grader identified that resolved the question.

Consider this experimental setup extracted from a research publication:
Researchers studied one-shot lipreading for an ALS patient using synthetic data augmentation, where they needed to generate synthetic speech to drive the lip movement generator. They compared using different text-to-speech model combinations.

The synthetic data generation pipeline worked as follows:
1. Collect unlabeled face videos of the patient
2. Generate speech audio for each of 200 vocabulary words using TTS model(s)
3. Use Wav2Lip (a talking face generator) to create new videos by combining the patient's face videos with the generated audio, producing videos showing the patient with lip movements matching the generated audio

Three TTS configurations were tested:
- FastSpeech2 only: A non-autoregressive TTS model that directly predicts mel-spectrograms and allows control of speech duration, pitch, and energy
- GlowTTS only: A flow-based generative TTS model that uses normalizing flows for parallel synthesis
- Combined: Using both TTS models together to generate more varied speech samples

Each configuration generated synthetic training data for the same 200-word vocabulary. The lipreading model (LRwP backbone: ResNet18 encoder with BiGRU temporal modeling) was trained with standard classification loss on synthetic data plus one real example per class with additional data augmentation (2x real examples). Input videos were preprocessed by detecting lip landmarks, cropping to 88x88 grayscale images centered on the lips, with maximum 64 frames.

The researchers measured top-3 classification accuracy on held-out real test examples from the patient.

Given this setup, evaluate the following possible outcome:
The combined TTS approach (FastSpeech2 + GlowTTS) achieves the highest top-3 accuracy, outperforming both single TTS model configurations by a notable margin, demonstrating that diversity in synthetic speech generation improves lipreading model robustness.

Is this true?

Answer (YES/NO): YES